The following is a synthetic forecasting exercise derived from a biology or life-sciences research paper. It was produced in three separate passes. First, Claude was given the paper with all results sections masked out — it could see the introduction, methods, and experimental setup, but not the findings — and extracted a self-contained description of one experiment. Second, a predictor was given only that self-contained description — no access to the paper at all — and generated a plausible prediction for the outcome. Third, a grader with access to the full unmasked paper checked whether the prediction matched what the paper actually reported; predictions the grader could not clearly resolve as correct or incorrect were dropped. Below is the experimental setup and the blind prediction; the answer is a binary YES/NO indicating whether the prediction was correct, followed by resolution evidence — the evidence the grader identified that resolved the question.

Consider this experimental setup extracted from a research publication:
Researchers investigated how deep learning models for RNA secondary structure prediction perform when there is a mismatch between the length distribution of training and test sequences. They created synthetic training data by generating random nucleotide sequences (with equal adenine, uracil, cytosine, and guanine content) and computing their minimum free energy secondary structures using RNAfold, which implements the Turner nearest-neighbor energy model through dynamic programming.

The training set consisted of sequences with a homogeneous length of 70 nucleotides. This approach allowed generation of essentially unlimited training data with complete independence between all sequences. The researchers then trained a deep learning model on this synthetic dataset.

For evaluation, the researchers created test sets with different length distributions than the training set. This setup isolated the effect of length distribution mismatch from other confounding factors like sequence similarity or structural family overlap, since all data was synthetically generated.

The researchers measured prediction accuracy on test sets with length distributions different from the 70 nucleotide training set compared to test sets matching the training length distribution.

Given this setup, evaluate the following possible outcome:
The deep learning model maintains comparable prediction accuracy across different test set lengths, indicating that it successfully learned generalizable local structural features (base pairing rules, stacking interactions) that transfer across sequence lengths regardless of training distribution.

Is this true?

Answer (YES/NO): NO